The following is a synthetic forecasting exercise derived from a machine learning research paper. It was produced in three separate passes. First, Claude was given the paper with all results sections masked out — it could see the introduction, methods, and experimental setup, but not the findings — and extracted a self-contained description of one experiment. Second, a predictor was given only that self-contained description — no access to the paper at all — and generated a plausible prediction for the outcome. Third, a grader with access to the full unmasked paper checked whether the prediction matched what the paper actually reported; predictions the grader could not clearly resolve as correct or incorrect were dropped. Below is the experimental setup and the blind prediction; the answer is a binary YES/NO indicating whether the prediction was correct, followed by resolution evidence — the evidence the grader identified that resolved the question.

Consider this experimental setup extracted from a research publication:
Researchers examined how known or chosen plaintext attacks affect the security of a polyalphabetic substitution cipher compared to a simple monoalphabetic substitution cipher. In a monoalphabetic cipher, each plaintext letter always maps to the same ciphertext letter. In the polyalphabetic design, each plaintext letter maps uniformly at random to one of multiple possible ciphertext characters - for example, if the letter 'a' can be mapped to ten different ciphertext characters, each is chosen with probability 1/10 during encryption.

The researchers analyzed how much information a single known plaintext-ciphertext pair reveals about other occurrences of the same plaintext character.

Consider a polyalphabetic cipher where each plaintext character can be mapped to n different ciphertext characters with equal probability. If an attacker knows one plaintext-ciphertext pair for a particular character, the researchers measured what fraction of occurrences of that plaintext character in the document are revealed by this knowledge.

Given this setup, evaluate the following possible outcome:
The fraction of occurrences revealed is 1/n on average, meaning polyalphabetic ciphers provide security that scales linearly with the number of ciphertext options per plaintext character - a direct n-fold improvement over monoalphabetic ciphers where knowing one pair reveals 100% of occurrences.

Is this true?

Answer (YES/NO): YES